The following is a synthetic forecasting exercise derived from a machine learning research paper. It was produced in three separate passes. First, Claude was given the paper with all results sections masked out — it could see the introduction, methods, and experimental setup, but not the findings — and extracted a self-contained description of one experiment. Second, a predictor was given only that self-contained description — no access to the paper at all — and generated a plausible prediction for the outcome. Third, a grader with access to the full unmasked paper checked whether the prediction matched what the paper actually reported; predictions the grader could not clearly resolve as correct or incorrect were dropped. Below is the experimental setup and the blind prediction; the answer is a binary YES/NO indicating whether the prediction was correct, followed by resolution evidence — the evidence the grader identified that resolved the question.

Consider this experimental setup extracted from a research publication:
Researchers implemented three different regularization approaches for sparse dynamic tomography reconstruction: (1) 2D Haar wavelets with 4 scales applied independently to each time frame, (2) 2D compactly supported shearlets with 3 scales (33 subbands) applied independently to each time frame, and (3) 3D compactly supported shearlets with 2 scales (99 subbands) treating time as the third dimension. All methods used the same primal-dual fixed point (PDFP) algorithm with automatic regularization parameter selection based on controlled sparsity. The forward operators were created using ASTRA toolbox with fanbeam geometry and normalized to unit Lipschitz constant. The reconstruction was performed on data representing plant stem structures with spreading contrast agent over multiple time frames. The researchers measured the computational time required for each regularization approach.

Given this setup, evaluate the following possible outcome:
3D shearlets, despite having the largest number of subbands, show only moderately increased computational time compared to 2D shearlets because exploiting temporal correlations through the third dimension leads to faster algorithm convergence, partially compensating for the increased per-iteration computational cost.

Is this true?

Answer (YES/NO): NO